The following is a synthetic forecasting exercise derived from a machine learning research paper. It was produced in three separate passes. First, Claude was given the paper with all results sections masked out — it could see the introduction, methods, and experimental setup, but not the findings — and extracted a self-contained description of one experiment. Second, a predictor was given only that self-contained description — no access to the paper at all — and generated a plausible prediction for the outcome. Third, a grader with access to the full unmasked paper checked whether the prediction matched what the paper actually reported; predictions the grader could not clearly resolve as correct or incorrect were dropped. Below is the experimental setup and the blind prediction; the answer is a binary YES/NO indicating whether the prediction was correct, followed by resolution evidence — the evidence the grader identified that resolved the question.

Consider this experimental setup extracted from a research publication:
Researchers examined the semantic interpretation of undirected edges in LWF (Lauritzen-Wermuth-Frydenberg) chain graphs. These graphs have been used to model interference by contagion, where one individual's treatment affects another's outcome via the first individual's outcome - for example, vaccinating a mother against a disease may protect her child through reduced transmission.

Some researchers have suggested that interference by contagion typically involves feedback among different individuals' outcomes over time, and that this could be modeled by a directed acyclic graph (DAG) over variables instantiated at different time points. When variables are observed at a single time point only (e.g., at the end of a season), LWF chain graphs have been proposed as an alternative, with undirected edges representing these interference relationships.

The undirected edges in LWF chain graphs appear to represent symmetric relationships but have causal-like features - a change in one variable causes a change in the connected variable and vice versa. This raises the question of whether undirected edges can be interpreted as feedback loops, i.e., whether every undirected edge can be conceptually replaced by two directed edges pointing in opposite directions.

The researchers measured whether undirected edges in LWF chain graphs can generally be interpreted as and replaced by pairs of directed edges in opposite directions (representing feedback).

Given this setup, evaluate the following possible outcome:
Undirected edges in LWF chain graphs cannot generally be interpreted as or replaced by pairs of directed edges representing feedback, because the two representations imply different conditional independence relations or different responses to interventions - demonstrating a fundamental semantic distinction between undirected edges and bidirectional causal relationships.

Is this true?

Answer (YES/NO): YES